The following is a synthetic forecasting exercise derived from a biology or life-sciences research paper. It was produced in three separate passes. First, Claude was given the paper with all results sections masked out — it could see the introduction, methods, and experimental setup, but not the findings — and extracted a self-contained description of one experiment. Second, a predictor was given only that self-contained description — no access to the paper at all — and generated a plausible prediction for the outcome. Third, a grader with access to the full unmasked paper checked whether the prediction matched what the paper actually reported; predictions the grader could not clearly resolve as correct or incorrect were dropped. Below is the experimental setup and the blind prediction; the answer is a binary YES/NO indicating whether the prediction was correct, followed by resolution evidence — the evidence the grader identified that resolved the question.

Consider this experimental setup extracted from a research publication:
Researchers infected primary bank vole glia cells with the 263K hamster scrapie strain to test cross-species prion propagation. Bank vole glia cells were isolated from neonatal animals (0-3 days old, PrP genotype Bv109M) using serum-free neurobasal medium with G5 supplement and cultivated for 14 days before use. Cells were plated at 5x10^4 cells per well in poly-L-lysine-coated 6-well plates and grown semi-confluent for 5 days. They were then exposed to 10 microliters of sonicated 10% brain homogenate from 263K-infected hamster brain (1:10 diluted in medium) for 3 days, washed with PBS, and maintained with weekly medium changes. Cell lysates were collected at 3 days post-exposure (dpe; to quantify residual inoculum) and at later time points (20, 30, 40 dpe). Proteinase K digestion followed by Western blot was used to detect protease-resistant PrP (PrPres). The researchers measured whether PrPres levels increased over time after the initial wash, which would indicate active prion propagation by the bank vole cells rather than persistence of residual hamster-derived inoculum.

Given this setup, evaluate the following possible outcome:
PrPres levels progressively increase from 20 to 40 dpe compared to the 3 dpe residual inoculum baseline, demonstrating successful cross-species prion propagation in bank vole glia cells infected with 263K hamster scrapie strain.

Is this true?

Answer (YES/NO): YES